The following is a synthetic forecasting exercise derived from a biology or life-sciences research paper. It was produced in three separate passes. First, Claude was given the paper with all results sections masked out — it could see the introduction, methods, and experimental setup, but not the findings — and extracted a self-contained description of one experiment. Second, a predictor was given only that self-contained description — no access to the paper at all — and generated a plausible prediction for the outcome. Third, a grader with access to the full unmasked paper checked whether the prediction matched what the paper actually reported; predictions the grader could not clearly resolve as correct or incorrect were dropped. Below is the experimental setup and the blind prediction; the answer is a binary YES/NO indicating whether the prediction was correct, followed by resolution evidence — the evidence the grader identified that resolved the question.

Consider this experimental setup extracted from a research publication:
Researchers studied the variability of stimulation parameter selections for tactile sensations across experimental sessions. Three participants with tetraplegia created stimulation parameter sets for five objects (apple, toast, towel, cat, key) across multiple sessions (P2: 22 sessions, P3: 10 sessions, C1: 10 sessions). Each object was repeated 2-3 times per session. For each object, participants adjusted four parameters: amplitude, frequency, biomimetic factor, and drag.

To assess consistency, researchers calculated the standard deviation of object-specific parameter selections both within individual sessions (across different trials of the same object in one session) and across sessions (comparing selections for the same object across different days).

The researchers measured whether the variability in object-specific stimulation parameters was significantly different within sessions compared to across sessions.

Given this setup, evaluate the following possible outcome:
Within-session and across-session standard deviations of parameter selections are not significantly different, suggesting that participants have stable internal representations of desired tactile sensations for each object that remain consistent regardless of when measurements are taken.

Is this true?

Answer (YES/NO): NO